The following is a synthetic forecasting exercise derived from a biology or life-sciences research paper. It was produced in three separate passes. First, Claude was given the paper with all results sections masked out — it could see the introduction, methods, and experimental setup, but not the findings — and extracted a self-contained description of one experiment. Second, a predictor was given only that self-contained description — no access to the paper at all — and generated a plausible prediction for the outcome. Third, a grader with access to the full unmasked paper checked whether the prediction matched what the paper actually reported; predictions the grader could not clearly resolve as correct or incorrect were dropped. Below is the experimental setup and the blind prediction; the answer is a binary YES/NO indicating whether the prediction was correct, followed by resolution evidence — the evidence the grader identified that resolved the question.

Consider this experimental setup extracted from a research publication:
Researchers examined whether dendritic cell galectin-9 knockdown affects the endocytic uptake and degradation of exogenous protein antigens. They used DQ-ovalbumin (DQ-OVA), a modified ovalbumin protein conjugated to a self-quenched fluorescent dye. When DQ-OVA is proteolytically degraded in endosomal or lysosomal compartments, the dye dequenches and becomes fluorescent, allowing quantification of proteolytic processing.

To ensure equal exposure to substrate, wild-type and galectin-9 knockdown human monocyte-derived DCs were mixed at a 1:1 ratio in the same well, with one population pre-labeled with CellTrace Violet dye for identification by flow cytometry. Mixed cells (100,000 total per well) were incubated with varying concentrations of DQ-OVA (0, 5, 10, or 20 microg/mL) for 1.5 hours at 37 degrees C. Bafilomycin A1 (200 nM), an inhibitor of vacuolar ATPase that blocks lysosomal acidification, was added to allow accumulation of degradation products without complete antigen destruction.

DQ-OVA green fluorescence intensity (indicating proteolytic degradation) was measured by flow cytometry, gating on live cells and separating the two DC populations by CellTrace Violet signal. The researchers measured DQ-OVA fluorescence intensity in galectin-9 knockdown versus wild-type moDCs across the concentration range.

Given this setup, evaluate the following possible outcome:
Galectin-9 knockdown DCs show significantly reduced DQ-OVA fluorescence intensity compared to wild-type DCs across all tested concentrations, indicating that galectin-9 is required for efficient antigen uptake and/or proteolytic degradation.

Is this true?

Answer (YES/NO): NO